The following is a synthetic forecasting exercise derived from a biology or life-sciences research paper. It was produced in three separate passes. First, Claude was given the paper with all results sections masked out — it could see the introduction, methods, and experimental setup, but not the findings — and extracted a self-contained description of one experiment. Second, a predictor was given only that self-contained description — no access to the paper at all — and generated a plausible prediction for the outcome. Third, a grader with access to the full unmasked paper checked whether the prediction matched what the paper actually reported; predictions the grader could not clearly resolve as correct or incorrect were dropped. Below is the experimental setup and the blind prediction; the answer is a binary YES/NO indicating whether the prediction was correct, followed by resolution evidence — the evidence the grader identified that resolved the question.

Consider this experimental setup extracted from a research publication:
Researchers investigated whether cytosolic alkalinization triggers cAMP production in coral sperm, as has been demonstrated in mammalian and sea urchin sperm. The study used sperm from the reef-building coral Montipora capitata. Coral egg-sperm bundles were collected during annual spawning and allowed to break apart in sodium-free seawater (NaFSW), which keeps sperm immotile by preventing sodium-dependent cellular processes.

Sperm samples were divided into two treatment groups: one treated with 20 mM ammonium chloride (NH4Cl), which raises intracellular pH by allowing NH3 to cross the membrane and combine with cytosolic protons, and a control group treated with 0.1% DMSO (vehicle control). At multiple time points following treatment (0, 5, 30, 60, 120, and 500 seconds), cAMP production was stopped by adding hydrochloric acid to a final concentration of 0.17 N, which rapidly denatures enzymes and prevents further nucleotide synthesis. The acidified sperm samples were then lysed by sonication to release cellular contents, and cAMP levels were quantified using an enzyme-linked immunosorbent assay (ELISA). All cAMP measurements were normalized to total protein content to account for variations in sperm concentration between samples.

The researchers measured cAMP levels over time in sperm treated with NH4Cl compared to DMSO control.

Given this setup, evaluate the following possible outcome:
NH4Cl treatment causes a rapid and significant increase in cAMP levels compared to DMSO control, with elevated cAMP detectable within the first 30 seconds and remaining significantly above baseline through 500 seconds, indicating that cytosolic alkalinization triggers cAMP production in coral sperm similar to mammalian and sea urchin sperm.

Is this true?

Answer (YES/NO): NO